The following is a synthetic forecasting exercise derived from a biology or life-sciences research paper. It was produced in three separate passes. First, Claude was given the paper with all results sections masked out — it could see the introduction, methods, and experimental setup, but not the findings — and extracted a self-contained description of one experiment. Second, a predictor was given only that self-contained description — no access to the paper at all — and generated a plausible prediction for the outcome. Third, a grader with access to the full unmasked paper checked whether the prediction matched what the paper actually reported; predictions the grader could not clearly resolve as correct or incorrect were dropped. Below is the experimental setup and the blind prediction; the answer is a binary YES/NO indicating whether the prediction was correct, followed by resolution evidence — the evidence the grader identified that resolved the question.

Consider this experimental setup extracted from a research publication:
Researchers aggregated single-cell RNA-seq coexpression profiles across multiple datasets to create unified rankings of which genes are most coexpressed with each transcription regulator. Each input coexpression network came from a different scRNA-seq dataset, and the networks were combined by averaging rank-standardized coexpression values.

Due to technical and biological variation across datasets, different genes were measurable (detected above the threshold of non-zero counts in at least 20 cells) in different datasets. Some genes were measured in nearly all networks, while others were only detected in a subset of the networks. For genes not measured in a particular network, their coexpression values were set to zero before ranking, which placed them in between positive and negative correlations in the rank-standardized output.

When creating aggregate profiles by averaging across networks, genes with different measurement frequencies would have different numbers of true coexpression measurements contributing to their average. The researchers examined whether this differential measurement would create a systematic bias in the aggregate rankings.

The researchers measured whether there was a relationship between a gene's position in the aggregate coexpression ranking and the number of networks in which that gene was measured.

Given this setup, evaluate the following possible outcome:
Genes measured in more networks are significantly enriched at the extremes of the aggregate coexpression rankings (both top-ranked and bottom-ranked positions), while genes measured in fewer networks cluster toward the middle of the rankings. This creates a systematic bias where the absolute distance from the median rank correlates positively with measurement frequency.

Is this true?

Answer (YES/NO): NO